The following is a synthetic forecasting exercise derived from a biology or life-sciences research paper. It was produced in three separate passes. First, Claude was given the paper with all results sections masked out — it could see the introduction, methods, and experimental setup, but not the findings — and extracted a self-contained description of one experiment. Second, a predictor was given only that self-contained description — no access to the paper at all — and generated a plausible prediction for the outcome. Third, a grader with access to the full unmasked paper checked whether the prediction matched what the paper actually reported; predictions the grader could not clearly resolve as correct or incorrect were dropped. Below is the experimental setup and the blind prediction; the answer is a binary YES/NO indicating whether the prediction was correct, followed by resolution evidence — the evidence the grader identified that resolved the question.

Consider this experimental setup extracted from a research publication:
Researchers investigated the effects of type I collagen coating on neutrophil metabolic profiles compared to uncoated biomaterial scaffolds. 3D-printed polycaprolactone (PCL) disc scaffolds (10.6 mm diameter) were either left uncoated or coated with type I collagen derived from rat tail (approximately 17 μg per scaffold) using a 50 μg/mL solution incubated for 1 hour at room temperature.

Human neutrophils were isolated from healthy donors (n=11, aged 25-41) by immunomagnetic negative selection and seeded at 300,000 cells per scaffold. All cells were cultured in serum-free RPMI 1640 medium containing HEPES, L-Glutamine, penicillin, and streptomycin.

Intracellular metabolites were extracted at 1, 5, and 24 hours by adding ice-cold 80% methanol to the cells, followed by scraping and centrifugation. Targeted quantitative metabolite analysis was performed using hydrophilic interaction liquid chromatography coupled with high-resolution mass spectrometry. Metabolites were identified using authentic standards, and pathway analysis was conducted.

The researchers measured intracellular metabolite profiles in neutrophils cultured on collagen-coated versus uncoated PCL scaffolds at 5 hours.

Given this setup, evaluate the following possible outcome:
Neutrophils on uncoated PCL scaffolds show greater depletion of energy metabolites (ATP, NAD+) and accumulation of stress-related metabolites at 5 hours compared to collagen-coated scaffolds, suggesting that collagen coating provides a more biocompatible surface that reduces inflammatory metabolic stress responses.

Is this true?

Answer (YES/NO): NO